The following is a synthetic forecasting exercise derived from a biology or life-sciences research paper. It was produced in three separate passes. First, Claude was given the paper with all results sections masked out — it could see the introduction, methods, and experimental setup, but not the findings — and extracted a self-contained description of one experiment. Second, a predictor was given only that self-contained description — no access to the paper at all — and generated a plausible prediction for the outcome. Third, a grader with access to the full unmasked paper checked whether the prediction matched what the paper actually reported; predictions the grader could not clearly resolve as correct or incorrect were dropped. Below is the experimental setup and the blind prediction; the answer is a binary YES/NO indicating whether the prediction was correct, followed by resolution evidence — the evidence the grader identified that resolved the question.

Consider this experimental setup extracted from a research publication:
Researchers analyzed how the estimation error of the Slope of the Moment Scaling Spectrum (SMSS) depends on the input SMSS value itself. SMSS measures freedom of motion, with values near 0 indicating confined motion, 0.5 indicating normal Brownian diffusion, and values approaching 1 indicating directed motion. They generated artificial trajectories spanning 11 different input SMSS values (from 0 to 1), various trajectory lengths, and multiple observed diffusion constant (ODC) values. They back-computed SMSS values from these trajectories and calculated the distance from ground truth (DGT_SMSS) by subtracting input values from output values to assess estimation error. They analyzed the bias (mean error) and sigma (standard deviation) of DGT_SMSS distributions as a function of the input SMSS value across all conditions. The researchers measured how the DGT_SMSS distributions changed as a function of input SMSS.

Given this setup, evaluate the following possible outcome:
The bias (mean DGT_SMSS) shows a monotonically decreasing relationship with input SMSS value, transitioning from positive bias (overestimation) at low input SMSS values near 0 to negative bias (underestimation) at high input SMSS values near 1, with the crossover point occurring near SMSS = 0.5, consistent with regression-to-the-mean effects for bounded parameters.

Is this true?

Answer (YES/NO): NO